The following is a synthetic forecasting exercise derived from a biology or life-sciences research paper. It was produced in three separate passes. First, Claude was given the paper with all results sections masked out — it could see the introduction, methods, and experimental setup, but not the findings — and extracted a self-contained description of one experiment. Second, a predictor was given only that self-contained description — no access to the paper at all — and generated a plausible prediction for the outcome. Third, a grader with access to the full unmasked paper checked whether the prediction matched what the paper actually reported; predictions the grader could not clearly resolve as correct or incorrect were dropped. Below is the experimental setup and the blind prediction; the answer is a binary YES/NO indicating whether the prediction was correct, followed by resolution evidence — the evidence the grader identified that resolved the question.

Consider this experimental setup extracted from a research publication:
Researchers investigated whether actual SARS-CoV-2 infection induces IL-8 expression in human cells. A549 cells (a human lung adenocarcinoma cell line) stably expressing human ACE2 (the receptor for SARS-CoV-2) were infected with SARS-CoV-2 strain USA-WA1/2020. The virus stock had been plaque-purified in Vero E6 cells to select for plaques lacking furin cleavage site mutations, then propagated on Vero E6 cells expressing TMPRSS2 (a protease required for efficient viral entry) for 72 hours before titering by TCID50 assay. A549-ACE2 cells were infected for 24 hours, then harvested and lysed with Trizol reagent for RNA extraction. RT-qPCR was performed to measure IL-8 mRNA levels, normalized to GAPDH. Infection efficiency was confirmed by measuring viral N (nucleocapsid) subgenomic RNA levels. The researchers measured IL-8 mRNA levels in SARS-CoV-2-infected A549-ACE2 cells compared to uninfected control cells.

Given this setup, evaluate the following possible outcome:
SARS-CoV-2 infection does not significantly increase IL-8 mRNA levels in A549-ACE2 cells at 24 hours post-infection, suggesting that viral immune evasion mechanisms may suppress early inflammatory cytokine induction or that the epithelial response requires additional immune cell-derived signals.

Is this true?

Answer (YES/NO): NO